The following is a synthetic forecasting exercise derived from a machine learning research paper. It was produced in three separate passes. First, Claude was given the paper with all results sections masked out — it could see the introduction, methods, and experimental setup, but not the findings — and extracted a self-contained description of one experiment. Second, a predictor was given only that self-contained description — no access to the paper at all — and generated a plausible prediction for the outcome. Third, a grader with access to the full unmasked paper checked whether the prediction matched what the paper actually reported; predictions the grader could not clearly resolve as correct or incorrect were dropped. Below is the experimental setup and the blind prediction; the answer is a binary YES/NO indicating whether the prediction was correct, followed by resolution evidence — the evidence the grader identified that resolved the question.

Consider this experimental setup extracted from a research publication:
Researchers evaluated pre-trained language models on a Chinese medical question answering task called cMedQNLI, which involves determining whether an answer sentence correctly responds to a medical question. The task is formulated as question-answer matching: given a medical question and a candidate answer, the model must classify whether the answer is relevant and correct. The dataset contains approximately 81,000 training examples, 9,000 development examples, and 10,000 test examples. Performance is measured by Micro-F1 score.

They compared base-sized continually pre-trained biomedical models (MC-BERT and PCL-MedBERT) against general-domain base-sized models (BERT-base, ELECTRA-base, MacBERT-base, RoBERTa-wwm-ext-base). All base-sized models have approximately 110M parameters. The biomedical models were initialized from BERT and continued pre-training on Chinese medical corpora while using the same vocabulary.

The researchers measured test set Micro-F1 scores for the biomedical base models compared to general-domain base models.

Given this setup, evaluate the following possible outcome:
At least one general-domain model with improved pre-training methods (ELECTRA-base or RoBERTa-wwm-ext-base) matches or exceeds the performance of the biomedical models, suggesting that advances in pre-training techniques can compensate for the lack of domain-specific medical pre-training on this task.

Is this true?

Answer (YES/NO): YES